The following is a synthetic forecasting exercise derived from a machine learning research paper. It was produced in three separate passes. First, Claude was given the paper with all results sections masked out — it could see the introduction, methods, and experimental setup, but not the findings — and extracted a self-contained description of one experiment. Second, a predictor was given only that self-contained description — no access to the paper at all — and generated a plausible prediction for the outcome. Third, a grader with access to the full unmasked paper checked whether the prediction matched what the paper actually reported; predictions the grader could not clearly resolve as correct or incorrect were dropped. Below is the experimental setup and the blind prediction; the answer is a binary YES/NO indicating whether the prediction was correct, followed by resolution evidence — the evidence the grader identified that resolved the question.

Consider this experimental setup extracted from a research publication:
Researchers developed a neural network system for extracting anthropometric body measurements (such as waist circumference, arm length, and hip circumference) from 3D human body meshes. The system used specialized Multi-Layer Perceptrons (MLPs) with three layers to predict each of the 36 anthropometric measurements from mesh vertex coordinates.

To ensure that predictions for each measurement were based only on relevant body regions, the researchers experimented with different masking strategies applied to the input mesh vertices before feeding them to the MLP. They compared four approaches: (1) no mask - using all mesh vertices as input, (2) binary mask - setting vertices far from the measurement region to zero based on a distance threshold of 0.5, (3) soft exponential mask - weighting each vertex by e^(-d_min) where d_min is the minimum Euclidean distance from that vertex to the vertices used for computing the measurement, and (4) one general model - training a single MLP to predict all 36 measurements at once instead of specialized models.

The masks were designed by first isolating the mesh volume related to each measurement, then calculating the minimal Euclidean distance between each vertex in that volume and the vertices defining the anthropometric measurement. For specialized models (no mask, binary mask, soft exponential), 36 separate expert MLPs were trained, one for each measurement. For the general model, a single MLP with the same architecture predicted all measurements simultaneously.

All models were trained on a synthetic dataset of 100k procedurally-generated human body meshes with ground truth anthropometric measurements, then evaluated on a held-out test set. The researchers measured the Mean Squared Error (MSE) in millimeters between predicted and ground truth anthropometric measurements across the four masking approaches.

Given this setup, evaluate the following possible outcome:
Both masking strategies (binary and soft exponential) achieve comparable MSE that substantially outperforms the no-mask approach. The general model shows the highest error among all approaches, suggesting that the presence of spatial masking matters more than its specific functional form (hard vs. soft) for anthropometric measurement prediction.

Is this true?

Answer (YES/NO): NO